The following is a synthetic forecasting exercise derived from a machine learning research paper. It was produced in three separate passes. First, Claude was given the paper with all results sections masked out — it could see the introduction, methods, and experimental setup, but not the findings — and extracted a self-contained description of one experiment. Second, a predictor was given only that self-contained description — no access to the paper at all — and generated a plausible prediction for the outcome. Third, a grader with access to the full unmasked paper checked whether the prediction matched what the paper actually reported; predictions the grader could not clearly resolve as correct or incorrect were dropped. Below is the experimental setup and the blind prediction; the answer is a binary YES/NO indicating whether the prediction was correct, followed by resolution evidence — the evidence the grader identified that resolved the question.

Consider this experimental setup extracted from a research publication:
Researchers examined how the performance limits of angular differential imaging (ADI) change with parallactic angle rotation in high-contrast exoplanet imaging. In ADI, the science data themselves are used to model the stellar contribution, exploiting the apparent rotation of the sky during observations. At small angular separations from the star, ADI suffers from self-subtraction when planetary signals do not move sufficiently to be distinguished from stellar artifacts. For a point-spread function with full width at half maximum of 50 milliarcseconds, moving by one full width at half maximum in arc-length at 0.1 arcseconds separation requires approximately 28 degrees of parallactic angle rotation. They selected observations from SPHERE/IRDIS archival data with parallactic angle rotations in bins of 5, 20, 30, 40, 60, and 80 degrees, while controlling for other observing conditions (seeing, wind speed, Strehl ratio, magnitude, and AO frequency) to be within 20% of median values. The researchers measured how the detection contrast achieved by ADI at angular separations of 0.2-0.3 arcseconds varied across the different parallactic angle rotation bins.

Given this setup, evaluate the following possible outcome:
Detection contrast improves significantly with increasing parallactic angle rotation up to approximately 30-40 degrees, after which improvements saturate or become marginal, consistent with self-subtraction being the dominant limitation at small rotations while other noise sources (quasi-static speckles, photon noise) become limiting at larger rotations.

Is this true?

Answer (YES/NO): NO